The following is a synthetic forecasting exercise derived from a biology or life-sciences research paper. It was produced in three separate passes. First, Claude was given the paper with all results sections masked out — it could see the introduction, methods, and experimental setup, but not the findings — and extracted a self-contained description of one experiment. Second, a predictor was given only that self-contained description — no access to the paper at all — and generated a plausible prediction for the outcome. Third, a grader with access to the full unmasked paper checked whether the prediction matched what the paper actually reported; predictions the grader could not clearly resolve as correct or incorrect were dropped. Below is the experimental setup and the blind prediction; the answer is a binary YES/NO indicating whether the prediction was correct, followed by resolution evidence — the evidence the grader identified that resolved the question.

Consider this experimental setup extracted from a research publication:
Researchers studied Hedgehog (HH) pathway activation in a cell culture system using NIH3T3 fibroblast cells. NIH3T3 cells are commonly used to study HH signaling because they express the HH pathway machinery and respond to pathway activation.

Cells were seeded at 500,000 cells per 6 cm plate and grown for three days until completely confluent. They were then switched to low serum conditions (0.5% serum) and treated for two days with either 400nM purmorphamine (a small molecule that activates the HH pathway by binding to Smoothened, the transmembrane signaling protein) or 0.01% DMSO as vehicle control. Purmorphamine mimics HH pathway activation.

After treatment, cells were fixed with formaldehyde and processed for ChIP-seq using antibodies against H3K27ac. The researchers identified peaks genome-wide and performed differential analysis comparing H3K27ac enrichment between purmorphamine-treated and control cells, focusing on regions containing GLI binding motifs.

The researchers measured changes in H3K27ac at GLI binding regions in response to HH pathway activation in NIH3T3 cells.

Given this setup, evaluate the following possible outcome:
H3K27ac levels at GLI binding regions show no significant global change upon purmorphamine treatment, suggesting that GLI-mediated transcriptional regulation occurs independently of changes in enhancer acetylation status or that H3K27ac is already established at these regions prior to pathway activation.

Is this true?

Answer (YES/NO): NO